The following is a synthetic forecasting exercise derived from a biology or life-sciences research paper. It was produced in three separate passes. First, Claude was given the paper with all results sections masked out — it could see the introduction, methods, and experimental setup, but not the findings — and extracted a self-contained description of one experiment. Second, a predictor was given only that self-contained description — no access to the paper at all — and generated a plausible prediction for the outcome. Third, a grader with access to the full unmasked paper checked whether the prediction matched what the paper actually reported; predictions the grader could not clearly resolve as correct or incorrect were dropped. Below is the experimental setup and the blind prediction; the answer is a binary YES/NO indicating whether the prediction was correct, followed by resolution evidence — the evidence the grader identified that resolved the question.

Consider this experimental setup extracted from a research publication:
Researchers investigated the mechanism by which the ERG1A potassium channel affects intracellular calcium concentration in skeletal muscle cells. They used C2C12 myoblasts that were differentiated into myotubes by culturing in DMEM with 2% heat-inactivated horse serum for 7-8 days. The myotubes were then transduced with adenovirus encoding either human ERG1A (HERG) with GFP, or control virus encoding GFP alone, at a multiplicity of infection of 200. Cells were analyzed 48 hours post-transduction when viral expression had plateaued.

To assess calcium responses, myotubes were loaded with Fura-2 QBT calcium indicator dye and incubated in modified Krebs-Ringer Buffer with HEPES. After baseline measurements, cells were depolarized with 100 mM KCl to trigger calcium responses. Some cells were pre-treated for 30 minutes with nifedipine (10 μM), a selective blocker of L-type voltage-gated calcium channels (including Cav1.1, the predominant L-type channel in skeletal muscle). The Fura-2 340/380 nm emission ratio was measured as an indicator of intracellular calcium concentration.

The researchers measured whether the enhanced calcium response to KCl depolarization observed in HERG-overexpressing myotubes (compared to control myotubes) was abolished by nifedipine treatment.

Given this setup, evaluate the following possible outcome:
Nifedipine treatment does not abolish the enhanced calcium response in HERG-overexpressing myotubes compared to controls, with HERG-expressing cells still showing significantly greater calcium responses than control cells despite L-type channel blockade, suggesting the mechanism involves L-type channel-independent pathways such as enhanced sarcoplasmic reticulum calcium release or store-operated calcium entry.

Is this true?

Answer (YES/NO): YES